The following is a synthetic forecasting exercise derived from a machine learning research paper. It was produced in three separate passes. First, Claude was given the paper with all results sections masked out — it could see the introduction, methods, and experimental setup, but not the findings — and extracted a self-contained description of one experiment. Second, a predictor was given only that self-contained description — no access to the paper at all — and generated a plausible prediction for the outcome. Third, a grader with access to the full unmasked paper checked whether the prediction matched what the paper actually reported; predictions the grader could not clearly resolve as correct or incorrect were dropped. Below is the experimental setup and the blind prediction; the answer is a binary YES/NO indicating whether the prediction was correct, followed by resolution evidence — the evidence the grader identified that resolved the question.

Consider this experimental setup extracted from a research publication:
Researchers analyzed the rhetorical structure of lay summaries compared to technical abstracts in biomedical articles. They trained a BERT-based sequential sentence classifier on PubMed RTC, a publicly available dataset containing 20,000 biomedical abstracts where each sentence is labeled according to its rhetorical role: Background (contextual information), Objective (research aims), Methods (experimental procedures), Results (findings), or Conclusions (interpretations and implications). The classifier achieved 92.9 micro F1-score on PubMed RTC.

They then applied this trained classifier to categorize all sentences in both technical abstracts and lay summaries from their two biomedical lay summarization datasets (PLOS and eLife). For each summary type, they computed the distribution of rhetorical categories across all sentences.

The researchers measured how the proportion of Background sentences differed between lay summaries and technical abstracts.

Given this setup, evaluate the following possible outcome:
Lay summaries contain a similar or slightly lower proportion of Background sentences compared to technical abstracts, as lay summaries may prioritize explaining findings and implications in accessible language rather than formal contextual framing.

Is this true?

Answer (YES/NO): NO